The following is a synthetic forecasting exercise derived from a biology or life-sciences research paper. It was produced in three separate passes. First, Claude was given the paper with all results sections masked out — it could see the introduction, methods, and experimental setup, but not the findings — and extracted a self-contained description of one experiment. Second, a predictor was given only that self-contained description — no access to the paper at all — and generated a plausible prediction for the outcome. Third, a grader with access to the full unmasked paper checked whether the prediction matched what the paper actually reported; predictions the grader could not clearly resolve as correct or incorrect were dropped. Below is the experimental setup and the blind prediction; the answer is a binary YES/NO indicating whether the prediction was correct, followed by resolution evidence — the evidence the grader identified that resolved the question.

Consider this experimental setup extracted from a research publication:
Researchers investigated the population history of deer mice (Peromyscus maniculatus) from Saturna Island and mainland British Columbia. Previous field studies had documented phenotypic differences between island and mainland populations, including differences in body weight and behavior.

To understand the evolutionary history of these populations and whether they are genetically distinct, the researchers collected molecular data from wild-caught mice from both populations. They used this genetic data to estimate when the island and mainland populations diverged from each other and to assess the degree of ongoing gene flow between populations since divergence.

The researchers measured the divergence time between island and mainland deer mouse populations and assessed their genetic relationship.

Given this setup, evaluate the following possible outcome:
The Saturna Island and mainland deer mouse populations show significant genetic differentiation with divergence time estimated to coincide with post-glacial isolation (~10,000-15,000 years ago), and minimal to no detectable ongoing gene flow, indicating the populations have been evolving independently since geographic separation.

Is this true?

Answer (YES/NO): YES